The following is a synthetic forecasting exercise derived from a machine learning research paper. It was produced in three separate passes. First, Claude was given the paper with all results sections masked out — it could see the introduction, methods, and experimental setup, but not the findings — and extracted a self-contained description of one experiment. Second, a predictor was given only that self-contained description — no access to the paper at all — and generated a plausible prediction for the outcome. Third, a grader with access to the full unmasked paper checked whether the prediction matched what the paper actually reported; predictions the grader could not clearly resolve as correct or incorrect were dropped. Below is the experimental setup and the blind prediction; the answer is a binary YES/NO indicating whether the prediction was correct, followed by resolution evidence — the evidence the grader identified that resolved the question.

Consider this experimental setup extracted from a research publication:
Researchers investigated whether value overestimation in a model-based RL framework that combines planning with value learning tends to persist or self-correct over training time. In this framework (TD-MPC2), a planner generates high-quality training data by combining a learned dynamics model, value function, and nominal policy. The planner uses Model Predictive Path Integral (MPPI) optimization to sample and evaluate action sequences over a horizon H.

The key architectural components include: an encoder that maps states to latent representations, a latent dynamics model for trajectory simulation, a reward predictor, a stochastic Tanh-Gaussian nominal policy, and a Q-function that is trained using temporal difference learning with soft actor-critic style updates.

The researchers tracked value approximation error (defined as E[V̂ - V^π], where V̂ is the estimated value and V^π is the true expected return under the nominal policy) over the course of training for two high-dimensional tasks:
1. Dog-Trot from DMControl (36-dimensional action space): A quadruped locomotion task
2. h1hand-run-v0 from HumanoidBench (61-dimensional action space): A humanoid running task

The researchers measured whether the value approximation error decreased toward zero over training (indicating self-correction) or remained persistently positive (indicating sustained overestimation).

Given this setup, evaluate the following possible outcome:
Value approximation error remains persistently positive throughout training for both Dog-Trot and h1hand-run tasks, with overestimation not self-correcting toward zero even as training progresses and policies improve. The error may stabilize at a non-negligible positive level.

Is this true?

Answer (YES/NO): YES